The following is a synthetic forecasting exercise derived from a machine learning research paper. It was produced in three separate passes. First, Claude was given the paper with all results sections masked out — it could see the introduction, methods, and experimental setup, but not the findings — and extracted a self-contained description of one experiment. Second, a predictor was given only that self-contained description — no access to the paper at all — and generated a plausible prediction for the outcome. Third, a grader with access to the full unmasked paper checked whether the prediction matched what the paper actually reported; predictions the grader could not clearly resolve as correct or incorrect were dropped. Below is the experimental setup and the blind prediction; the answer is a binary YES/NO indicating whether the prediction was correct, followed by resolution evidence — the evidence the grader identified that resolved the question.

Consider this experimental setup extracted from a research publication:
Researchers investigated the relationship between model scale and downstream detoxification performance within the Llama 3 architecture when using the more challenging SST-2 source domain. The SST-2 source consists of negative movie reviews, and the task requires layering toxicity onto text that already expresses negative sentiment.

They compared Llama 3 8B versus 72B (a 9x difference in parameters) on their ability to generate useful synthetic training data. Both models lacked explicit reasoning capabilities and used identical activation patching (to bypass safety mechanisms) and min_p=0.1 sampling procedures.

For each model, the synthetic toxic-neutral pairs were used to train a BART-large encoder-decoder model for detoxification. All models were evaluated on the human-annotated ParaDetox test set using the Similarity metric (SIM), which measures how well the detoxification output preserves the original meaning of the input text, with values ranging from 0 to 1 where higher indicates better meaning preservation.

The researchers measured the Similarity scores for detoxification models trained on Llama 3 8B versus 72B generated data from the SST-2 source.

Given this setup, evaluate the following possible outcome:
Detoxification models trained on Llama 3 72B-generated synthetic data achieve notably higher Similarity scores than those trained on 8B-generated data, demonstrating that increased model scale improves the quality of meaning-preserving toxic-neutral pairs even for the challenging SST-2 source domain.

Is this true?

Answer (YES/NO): YES